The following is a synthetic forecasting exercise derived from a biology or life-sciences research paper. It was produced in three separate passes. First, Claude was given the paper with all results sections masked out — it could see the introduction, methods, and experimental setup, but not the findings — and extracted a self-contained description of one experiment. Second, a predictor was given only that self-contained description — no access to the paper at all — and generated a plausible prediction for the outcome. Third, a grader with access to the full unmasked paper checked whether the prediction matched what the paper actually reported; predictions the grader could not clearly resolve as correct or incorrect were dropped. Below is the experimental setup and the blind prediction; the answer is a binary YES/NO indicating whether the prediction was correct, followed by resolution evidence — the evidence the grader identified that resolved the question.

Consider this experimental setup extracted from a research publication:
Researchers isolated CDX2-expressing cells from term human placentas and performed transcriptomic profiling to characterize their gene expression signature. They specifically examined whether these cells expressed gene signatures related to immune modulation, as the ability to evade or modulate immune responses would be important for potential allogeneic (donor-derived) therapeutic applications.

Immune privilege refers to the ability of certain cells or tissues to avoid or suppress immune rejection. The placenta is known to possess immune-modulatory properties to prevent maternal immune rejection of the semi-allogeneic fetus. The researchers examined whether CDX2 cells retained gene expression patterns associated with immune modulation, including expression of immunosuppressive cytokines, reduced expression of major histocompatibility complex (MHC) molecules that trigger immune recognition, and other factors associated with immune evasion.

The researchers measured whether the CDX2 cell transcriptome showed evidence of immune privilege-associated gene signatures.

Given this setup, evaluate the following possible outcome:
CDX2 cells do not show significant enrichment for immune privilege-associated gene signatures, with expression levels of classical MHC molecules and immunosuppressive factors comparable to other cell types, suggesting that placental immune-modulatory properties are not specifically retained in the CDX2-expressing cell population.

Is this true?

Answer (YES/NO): NO